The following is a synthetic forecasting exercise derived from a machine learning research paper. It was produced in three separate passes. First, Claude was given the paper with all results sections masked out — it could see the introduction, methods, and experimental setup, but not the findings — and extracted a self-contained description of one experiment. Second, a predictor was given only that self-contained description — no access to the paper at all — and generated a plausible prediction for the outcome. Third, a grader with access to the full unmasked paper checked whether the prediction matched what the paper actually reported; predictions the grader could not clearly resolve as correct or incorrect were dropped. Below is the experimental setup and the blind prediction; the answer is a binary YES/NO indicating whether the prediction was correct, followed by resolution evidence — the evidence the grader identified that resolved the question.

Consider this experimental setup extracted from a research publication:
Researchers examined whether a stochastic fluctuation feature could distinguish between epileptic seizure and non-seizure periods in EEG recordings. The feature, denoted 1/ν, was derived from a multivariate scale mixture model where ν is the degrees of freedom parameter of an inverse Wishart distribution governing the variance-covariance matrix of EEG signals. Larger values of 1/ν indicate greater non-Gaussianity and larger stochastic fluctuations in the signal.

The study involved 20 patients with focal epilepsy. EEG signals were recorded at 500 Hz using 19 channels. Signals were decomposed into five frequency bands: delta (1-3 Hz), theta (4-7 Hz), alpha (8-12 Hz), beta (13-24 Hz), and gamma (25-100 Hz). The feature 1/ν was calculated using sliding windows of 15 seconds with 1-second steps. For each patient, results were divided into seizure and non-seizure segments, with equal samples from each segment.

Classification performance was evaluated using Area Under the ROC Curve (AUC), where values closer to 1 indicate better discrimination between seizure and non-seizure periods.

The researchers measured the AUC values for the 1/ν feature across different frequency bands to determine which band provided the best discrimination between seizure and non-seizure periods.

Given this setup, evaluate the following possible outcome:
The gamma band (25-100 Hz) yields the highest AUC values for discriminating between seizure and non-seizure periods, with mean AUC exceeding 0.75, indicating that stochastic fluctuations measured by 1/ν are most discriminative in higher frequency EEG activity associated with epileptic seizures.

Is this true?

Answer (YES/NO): YES